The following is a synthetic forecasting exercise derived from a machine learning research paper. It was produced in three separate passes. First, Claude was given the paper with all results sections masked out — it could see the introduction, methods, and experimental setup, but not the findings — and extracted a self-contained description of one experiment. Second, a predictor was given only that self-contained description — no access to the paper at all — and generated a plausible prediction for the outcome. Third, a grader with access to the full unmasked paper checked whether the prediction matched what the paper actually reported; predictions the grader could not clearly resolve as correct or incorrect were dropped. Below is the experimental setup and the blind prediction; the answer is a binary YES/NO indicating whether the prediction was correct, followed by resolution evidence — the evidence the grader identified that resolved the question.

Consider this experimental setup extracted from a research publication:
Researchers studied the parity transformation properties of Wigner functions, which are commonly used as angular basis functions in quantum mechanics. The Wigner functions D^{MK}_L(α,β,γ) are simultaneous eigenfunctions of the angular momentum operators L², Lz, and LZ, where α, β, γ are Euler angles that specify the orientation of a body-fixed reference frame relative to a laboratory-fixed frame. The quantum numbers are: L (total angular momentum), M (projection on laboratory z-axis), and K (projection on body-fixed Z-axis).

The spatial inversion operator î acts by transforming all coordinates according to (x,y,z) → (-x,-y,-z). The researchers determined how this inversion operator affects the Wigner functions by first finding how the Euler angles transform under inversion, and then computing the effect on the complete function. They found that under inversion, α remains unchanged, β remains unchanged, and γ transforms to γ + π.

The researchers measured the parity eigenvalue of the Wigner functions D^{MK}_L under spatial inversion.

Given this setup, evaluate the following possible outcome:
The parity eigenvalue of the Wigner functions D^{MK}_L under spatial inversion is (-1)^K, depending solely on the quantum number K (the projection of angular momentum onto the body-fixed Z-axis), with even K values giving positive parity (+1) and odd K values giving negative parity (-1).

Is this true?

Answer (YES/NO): YES